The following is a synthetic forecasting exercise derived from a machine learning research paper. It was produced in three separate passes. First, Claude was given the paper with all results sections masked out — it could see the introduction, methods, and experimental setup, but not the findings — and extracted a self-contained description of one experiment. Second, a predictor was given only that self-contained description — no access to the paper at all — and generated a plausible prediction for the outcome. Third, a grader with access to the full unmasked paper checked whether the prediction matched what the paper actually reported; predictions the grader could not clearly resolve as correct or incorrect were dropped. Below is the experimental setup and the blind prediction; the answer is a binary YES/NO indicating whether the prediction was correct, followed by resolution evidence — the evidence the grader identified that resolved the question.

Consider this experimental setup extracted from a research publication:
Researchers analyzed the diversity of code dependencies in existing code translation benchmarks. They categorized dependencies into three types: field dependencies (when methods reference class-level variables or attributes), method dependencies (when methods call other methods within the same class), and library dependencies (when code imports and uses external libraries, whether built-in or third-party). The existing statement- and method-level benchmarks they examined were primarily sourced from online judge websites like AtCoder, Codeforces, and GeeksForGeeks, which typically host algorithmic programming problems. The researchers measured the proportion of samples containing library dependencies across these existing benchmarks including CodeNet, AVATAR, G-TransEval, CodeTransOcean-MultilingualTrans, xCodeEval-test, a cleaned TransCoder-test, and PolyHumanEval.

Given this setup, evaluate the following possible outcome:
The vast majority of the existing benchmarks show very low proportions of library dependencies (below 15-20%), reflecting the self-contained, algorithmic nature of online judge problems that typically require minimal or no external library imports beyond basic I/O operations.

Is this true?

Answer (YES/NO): NO